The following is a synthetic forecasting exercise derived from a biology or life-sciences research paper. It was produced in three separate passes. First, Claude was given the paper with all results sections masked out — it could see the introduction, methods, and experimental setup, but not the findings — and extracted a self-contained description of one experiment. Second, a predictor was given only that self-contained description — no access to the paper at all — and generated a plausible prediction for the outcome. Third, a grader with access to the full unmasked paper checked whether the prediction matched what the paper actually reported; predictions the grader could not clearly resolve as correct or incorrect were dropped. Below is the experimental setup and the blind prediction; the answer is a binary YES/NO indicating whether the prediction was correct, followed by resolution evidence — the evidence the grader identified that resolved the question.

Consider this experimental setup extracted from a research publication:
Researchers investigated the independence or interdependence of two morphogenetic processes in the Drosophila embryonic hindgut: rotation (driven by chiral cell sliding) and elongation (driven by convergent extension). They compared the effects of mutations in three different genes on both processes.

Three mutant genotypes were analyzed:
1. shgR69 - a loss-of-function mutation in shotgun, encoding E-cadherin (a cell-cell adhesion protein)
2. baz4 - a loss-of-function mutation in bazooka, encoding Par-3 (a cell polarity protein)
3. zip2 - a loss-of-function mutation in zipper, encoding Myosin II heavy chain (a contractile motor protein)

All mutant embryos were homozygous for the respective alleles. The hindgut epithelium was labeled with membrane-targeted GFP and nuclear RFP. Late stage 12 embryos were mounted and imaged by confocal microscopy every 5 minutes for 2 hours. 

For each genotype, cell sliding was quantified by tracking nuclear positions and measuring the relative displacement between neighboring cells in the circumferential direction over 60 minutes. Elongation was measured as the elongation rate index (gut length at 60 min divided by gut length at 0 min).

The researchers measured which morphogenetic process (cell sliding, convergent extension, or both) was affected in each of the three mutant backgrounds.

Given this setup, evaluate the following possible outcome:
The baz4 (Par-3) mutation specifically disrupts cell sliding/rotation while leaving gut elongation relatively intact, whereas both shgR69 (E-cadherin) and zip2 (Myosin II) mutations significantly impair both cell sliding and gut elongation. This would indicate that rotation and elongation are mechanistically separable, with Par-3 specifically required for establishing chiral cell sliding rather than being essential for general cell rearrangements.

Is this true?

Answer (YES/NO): NO